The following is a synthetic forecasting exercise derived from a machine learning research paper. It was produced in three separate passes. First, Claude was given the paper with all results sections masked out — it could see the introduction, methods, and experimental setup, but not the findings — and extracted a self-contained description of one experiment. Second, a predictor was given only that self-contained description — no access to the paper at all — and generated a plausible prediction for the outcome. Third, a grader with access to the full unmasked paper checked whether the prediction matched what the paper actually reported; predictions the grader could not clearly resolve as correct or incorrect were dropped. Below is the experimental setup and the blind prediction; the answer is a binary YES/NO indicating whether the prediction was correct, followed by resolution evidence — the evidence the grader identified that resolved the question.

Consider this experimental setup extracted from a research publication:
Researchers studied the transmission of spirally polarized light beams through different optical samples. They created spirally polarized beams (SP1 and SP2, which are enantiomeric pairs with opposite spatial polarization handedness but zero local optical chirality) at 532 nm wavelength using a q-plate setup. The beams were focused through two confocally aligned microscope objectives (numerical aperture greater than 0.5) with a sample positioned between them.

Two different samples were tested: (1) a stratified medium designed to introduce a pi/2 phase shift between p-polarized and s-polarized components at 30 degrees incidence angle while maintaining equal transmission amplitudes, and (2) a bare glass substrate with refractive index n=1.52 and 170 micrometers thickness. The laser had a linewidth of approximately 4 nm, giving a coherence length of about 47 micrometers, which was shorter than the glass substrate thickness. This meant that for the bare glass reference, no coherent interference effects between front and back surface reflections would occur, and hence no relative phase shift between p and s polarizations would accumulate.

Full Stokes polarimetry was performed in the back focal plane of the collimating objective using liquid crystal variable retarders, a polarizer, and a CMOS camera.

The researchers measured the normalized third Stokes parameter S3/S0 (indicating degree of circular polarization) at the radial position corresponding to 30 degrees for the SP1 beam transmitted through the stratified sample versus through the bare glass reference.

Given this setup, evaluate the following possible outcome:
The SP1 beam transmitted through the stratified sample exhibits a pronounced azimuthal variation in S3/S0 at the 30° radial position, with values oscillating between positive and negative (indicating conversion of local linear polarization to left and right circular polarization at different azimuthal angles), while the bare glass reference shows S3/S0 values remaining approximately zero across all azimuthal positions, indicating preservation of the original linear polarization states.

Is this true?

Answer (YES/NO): NO